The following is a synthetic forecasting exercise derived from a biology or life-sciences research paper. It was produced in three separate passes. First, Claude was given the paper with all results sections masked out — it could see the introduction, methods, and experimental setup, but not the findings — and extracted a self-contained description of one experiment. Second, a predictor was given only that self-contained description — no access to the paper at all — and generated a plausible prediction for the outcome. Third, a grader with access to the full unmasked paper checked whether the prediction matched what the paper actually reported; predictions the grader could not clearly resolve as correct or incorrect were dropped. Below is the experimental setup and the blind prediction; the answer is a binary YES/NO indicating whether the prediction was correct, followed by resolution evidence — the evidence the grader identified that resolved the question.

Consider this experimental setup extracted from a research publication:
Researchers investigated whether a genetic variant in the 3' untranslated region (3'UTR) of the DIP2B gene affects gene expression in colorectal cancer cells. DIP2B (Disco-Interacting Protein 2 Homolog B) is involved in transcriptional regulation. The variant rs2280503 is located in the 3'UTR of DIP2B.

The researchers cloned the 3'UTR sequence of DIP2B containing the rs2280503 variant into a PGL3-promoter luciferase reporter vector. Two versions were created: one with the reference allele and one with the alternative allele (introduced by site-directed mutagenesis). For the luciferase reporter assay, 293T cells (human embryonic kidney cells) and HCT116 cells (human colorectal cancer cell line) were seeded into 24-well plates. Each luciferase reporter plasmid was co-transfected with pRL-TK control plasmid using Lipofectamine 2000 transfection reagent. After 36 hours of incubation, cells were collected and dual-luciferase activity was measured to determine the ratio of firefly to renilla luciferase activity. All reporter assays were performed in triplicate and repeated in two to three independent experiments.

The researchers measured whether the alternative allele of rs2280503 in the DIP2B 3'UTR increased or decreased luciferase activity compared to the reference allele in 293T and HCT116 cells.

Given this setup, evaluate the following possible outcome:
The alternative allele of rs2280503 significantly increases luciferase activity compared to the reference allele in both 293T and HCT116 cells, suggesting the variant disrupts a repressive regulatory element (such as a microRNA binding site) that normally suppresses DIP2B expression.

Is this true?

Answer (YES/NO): YES